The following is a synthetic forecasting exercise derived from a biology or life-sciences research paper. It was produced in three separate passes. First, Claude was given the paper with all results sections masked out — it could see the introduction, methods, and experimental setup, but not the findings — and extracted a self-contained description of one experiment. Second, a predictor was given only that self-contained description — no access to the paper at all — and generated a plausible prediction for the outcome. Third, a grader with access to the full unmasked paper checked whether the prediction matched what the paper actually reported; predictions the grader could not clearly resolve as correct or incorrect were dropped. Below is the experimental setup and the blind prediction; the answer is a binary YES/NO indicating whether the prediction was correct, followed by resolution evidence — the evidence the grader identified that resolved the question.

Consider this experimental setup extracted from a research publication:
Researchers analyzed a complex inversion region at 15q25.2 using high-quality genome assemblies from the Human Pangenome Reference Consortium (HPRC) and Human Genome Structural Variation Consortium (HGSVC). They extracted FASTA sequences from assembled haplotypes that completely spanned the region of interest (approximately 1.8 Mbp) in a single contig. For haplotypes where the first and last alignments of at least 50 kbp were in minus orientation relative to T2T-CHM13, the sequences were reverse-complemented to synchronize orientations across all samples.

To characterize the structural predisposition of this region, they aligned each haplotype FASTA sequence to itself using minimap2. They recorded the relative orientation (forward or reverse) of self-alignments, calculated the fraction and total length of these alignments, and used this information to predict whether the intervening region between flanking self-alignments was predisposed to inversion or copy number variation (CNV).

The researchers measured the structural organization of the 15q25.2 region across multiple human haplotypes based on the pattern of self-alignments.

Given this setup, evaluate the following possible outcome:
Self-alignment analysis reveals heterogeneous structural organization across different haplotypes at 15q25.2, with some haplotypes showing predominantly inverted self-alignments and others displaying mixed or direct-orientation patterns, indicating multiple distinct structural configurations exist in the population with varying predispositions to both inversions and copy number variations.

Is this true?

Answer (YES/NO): YES